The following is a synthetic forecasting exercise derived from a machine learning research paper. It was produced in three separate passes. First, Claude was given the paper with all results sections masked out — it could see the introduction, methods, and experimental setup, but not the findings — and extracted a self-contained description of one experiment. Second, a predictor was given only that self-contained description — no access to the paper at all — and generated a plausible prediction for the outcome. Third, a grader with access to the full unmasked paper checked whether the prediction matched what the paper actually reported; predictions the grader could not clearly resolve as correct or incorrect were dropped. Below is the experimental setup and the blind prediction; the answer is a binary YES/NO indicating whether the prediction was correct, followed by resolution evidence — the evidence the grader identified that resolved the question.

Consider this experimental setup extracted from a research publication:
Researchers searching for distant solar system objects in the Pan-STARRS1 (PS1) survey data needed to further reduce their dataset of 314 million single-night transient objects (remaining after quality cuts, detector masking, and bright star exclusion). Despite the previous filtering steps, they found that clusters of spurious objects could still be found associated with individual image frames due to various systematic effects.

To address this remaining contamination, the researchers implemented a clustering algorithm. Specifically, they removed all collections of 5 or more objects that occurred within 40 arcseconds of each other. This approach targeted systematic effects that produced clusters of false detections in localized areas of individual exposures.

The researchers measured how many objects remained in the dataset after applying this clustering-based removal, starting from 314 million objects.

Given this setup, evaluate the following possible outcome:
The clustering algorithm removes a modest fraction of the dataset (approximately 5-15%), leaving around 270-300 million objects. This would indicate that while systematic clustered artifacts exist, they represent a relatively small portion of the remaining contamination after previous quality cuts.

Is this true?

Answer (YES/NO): NO